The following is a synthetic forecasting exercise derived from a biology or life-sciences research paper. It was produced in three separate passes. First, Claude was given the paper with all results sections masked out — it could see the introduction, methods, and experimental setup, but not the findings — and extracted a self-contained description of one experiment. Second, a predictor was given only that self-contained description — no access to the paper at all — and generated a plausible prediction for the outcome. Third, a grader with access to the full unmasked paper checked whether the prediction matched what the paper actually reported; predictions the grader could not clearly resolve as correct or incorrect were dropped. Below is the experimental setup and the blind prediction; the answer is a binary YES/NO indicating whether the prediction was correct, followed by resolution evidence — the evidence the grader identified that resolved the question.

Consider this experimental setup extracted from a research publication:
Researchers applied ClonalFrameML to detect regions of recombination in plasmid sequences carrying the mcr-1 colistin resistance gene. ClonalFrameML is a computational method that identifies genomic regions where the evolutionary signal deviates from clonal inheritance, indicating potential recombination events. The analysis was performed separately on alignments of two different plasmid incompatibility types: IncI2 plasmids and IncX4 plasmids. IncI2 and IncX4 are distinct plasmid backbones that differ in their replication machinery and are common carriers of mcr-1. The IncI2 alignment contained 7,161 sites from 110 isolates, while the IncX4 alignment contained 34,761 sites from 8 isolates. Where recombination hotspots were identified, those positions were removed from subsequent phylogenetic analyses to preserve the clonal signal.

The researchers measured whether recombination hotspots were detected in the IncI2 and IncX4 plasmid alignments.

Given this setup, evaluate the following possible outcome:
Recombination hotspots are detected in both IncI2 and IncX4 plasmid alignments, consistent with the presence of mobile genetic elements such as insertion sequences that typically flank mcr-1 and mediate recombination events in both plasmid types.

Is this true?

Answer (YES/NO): NO